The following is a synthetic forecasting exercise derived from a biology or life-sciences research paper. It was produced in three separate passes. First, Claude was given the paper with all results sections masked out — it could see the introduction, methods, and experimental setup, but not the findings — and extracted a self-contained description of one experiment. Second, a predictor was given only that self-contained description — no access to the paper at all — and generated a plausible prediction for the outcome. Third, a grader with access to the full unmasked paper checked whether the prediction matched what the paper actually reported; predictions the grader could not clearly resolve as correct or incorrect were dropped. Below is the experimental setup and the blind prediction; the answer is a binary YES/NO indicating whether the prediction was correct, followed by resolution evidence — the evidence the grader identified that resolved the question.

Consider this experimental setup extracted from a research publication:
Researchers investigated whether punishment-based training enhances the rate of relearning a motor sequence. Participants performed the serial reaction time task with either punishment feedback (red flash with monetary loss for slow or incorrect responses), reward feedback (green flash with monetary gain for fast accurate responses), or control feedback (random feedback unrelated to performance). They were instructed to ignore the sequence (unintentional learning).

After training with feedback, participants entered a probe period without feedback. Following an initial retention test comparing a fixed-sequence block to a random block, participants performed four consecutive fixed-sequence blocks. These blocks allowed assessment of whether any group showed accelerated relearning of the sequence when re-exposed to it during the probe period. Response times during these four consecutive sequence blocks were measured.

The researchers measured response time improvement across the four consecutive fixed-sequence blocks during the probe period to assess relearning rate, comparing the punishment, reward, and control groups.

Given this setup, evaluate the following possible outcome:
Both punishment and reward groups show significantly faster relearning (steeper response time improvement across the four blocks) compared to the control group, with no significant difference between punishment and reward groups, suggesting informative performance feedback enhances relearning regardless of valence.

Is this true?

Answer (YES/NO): NO